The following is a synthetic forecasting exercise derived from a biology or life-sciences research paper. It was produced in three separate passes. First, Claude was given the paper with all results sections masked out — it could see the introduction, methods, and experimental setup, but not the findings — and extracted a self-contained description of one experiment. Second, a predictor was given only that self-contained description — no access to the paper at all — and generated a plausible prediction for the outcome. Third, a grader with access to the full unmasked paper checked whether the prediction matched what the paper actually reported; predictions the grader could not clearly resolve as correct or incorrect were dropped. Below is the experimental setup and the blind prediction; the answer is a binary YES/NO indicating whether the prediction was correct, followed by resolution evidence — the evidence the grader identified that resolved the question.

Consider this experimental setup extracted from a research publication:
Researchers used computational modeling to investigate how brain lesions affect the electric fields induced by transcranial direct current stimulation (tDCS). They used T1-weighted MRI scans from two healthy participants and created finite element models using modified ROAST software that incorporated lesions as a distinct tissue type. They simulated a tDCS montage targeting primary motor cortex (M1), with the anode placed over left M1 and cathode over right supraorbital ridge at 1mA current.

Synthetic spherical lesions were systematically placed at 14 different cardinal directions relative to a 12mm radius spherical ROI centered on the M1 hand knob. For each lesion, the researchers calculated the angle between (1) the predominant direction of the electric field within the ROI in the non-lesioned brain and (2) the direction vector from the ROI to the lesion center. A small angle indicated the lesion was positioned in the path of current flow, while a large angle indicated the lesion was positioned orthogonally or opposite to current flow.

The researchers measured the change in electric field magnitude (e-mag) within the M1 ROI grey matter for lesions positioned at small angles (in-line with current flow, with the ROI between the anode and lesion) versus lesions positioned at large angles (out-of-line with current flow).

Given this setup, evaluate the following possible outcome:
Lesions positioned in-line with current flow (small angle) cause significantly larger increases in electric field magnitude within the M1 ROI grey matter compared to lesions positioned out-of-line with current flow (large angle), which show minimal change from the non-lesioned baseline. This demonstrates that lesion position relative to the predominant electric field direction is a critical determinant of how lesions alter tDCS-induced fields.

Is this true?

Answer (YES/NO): NO